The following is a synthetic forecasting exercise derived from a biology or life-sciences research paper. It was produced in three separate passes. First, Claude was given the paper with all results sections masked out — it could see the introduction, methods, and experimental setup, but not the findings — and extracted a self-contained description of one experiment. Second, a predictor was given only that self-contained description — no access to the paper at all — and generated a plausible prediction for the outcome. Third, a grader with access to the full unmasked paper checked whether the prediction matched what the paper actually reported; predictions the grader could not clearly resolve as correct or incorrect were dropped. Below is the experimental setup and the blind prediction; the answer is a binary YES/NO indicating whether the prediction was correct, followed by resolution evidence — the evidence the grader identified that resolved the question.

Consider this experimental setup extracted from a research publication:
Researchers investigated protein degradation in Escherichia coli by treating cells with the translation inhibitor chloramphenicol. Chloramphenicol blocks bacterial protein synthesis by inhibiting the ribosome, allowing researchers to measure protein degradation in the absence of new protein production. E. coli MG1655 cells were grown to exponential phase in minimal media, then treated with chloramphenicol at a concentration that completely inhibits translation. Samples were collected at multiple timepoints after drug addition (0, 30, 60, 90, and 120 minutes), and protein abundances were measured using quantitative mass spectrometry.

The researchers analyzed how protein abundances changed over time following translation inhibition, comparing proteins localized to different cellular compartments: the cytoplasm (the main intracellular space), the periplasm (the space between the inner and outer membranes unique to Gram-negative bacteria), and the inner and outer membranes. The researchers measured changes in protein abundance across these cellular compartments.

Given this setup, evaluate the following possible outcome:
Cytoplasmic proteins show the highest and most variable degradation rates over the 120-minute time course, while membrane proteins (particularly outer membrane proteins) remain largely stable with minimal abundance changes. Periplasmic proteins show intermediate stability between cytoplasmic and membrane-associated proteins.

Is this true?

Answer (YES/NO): NO